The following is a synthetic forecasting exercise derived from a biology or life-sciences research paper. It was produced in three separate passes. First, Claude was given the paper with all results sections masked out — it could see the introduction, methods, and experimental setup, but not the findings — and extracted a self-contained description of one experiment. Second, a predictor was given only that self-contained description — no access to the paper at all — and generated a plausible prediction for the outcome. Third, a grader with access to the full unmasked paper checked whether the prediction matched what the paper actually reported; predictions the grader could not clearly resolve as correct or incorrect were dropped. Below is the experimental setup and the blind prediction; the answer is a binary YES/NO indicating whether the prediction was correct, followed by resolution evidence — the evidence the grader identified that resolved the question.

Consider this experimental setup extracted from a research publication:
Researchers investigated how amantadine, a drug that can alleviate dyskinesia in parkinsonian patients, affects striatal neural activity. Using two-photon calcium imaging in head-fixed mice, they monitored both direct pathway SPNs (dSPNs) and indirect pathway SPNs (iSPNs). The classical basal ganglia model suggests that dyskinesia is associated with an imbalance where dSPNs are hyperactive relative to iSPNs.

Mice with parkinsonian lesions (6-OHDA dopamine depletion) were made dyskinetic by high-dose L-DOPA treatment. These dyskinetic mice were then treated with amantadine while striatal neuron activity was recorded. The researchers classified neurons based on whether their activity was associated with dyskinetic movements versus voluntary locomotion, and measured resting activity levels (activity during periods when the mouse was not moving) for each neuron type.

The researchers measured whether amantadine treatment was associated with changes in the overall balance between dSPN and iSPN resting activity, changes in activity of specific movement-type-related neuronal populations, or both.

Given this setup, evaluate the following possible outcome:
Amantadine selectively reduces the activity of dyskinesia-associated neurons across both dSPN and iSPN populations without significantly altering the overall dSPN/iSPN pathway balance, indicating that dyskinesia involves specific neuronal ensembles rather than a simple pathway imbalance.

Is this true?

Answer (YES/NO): YES